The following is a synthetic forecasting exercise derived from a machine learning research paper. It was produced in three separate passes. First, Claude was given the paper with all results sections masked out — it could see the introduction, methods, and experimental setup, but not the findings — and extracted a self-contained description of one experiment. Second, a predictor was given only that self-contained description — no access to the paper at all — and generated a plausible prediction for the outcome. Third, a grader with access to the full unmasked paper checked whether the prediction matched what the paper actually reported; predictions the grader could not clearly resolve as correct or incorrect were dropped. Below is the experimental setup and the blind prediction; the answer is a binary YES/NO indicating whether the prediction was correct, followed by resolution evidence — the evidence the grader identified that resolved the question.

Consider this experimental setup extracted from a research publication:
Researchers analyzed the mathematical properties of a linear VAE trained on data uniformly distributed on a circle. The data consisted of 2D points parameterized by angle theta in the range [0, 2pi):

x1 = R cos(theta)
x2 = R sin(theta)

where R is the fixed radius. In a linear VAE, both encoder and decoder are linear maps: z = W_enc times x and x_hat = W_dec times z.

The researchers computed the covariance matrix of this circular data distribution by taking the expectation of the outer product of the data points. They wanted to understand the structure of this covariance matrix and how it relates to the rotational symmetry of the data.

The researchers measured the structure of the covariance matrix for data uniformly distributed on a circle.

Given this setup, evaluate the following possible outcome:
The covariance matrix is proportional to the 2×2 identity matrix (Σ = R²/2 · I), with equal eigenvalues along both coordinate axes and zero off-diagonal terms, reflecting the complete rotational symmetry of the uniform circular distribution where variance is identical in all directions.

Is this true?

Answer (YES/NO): YES